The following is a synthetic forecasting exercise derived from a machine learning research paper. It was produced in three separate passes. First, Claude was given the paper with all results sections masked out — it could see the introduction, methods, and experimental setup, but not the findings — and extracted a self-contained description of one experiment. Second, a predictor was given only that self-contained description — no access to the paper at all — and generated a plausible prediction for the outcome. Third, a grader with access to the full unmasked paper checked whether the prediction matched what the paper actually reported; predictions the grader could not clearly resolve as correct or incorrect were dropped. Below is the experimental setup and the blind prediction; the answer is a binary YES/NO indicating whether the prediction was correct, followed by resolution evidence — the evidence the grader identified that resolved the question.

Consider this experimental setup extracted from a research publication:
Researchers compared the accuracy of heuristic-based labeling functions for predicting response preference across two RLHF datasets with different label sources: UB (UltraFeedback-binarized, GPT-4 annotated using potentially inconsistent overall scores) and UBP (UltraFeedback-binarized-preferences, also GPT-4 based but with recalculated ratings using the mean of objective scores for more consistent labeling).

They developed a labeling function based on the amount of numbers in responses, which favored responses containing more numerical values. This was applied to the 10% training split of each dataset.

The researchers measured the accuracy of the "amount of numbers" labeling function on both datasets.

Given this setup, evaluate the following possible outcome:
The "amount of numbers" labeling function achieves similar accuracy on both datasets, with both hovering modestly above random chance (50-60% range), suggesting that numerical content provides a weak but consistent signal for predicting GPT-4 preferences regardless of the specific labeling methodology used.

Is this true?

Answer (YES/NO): NO